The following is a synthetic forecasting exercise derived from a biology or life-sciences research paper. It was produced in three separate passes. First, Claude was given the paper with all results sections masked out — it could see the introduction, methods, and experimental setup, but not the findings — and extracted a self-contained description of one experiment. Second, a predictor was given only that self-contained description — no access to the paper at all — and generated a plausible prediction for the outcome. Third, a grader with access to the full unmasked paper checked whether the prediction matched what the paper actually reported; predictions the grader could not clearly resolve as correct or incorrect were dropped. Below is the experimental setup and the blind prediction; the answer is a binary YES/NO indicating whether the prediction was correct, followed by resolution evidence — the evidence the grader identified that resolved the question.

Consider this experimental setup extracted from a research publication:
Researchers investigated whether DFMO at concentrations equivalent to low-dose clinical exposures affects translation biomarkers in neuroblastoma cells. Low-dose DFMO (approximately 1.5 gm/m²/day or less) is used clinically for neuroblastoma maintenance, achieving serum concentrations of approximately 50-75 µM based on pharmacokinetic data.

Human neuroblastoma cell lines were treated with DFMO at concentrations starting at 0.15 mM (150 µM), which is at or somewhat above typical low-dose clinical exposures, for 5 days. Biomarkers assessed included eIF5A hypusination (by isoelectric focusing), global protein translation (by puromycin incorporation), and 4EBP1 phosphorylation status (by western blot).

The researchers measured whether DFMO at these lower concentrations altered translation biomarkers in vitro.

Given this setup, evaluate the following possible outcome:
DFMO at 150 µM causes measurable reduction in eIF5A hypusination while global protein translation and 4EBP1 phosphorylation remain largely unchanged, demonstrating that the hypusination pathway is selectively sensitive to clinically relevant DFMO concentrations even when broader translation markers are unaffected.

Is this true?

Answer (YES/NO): NO